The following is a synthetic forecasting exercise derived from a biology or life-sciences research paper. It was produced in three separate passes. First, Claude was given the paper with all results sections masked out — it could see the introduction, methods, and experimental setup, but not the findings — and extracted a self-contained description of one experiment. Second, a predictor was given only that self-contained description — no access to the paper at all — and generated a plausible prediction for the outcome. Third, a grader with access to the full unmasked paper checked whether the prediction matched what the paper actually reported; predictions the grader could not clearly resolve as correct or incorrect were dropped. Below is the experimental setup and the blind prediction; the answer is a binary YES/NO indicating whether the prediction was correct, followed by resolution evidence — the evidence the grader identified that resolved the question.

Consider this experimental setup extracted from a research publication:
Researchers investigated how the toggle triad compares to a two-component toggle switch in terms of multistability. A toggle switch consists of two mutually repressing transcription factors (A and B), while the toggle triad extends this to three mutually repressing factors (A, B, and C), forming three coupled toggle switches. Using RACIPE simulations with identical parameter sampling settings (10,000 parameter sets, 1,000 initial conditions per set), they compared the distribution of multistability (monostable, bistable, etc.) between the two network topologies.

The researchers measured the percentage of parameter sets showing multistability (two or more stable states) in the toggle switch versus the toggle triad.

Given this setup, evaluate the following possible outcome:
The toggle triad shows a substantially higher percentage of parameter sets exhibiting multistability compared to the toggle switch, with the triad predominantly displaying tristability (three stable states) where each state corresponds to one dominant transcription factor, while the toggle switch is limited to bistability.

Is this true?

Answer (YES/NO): NO